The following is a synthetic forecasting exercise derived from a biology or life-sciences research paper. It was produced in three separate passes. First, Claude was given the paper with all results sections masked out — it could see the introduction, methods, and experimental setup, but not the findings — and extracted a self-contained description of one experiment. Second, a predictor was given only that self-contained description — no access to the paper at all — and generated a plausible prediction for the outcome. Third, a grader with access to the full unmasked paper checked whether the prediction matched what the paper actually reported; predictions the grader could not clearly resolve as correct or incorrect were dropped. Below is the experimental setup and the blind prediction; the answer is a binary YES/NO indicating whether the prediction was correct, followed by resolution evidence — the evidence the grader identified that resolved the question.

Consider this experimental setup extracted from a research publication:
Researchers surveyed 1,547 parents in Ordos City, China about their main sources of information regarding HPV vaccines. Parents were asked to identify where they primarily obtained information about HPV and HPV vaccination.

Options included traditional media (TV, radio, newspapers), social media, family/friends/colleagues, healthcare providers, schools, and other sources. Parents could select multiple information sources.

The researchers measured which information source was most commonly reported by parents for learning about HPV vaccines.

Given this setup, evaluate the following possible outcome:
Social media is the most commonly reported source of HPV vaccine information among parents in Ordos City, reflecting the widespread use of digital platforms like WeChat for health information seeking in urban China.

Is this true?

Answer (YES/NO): NO